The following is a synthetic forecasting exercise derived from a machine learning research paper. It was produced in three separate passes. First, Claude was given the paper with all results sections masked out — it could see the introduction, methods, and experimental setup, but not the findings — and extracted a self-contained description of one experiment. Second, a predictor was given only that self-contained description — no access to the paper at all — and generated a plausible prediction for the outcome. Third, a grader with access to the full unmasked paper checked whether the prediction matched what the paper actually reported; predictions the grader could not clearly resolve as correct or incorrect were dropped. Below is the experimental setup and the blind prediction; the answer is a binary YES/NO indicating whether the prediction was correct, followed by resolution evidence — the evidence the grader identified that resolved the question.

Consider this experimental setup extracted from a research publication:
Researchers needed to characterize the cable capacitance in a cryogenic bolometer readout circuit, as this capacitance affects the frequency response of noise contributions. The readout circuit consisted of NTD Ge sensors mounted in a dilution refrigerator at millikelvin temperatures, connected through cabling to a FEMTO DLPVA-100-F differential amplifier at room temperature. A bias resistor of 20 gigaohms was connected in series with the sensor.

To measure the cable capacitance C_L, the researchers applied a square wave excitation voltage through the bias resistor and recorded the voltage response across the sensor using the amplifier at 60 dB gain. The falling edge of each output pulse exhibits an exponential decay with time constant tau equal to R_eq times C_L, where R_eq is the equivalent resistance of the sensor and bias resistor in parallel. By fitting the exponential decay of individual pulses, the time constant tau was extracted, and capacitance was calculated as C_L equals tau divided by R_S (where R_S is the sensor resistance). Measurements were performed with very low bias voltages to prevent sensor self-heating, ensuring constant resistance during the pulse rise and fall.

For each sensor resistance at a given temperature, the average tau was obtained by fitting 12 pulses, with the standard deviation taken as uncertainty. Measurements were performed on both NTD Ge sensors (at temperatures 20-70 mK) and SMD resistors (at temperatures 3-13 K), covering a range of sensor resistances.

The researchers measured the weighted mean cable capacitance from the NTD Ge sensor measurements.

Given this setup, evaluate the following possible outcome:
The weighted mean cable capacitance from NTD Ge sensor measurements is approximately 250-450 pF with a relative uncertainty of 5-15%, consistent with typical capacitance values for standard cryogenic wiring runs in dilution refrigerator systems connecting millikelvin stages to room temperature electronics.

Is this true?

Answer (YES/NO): NO